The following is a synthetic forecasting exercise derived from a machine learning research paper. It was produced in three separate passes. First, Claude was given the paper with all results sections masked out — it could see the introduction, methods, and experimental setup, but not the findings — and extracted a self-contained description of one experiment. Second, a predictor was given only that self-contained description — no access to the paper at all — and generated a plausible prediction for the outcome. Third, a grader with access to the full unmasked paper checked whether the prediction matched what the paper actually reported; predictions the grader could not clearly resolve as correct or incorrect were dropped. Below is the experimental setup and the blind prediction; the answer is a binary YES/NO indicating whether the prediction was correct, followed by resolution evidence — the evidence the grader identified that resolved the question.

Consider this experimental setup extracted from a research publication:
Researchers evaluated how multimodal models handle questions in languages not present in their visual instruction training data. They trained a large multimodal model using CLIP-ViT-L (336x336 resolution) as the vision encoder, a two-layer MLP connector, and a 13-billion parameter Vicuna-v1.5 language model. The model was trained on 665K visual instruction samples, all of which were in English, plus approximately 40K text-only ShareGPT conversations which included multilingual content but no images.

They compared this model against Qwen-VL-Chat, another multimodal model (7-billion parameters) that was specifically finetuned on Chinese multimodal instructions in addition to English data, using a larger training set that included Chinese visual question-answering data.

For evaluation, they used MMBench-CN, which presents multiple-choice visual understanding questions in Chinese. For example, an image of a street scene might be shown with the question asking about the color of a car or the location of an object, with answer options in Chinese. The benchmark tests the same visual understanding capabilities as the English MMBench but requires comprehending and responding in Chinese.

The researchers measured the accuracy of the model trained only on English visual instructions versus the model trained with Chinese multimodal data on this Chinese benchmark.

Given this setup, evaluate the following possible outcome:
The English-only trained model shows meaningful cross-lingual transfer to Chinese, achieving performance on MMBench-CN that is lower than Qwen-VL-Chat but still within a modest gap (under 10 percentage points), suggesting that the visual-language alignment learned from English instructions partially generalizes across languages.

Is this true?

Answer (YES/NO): NO